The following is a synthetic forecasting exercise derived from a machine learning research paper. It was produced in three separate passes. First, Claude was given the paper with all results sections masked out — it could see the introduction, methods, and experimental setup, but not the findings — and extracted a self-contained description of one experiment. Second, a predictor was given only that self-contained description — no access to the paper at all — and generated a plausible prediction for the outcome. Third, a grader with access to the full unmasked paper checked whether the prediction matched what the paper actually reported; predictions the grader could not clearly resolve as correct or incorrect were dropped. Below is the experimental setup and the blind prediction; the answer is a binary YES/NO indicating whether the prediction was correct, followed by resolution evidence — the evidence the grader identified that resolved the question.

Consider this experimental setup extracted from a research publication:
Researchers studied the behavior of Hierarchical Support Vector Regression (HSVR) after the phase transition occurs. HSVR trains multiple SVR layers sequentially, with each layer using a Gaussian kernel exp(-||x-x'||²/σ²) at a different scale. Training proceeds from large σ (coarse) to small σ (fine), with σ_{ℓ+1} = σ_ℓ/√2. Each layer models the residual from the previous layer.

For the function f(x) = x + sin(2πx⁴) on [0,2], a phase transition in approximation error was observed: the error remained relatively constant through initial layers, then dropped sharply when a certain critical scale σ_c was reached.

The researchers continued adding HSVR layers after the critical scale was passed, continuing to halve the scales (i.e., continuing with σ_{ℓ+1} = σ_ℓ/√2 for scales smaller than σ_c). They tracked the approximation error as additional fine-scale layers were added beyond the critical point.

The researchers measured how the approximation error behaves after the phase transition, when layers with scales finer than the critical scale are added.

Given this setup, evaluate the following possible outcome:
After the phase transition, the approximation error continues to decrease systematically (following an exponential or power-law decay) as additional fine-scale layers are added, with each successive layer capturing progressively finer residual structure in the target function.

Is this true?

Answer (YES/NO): NO